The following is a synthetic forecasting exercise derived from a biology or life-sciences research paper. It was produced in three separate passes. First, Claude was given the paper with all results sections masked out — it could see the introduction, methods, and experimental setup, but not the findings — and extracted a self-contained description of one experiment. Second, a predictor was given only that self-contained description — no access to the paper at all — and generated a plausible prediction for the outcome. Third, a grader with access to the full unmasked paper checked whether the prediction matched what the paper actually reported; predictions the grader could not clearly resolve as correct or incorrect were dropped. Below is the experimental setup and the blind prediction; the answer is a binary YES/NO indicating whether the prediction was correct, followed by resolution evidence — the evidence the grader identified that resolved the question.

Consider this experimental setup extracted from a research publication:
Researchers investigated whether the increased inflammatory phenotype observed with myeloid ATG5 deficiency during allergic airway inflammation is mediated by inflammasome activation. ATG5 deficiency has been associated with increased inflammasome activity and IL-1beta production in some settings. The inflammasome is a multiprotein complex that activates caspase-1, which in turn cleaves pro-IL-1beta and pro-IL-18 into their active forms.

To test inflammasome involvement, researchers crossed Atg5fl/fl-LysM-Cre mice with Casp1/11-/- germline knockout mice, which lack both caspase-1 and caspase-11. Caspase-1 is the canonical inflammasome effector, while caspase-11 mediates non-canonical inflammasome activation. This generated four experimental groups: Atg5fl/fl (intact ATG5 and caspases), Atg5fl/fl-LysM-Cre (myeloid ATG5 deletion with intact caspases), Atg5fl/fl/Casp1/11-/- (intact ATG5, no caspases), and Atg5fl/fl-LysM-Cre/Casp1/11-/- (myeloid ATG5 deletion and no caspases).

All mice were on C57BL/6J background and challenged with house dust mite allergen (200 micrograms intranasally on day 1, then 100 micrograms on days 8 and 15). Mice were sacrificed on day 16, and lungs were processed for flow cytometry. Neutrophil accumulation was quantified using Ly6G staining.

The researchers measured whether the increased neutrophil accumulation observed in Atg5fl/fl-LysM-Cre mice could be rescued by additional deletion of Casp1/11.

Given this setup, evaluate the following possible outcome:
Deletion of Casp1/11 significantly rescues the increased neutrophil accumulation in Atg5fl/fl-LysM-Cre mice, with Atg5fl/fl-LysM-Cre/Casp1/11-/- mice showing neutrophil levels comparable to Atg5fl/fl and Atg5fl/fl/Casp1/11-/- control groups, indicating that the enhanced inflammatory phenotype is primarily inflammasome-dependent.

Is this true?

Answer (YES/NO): NO